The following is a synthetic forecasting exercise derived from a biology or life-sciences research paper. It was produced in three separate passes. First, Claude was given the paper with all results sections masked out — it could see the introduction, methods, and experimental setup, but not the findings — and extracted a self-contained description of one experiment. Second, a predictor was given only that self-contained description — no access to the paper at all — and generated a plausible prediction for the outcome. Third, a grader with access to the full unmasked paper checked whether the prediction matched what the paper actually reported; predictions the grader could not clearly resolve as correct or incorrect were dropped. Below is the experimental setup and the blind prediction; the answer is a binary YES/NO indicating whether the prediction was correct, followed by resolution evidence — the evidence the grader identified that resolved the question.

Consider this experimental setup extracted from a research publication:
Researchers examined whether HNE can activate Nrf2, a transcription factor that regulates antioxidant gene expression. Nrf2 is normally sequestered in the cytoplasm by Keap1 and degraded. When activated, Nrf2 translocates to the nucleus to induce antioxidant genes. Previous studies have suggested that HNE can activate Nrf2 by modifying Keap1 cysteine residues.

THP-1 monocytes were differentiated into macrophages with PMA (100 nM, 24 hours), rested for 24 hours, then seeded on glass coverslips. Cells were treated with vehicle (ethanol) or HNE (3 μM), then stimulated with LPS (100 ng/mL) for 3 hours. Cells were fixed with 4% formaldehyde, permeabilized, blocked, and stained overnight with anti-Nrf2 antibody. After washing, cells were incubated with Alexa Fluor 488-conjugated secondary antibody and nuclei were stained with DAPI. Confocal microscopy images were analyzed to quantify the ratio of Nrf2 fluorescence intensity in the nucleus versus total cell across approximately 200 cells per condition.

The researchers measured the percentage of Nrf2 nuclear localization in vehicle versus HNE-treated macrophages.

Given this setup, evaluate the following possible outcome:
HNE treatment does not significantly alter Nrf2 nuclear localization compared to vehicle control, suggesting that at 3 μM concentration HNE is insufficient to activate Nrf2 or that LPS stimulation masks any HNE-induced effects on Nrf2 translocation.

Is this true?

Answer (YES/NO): NO